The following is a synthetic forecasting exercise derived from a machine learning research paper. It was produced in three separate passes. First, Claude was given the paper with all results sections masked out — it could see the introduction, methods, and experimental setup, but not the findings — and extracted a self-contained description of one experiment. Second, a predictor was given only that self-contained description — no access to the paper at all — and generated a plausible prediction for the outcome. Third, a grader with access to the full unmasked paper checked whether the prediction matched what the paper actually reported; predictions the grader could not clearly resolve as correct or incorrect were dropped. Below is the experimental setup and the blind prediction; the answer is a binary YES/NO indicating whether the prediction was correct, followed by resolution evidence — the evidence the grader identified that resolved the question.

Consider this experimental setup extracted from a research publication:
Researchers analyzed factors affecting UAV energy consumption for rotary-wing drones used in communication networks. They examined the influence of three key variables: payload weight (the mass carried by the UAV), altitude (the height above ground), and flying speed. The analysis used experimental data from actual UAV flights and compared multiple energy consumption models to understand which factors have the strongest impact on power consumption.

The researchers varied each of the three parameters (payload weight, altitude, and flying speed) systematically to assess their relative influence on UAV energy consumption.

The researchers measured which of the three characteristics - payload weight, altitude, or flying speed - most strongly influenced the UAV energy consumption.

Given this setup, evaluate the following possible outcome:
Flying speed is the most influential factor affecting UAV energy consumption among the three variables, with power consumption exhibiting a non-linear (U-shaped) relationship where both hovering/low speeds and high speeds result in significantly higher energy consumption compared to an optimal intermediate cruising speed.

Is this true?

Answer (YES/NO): NO